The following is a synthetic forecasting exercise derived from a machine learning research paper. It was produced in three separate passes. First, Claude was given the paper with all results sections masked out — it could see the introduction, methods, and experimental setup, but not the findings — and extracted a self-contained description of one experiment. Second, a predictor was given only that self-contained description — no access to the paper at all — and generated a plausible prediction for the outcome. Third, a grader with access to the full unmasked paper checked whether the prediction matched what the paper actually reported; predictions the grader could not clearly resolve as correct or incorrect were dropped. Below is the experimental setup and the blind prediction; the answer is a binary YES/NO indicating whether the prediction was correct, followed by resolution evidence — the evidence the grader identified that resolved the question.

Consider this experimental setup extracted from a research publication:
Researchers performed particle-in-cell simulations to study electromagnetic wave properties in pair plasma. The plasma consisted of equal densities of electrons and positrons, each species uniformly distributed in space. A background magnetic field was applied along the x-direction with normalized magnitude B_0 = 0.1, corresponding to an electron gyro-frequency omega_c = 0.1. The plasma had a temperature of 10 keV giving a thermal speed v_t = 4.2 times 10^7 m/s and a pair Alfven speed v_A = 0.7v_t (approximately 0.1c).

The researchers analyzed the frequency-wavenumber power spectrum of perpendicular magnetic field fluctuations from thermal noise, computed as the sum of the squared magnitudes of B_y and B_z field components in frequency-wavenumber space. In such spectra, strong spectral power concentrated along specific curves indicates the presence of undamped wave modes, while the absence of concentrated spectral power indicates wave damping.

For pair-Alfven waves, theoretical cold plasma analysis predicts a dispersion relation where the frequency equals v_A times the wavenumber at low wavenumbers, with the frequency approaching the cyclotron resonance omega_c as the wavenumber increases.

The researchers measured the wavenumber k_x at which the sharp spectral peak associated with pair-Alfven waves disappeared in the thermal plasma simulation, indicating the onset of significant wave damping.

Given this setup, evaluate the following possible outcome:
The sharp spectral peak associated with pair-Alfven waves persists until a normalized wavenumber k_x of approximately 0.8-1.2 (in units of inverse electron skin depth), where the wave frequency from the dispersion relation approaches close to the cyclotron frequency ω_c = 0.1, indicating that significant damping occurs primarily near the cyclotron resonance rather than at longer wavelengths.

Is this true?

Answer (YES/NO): NO